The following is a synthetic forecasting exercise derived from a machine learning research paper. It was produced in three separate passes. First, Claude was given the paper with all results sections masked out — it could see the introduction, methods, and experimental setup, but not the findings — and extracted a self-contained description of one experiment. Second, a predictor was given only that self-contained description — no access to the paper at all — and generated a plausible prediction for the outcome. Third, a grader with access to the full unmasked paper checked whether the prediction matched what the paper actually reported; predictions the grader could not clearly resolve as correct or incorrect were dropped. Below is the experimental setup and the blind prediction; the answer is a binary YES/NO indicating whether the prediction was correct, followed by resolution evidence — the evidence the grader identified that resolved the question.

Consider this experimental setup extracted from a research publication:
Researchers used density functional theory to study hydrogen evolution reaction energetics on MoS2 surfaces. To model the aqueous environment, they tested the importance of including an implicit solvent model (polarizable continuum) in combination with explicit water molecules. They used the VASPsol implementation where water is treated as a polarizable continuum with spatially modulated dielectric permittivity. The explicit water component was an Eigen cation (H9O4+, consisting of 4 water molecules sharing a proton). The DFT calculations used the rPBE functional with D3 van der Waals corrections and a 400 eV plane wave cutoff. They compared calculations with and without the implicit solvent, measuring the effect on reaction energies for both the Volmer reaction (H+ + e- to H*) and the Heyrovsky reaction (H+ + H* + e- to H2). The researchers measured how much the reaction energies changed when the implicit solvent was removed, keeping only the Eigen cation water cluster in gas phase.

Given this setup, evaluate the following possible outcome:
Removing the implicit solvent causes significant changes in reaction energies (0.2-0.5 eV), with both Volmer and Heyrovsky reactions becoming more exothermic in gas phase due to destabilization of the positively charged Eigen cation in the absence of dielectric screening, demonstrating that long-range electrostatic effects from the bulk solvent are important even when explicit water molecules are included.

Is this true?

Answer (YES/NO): NO